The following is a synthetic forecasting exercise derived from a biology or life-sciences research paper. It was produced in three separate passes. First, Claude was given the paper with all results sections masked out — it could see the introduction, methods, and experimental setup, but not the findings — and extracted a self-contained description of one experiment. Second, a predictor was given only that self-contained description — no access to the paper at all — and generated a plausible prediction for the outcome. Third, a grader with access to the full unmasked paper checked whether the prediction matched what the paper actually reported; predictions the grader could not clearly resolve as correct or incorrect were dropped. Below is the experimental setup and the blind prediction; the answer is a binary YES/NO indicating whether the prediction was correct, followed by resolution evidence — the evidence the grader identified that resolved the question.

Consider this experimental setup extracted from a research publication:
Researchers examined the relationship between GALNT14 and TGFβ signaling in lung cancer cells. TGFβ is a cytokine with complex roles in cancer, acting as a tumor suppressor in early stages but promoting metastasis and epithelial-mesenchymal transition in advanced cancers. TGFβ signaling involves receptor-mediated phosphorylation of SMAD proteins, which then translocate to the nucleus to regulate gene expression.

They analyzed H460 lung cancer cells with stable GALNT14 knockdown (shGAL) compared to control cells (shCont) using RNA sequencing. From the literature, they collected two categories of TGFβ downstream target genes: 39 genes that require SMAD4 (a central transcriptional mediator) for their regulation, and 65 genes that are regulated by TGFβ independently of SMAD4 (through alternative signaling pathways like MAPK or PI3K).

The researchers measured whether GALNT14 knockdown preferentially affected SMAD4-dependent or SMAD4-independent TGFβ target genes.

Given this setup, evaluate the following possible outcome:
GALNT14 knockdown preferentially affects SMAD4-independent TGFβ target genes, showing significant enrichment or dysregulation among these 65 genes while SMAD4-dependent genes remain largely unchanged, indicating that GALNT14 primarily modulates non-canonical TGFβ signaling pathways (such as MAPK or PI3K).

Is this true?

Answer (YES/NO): NO